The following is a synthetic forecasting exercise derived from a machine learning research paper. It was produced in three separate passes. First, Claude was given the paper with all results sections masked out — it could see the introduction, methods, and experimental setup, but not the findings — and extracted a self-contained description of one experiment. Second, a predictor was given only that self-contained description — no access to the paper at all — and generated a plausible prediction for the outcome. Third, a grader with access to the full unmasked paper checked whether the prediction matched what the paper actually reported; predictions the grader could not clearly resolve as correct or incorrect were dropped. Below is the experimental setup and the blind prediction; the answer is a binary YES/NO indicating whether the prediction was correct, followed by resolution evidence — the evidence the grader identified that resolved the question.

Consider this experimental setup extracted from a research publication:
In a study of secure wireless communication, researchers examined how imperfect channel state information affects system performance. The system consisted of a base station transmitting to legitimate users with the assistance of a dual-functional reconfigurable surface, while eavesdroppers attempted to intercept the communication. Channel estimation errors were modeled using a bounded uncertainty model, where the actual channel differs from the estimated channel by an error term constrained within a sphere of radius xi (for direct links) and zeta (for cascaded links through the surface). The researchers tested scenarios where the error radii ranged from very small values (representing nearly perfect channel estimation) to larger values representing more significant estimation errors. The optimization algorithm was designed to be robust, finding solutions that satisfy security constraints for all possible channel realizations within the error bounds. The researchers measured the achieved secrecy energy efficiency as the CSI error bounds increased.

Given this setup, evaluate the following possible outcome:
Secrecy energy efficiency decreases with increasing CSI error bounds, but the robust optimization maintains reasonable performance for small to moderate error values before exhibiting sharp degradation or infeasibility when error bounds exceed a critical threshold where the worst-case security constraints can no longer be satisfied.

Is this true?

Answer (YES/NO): NO